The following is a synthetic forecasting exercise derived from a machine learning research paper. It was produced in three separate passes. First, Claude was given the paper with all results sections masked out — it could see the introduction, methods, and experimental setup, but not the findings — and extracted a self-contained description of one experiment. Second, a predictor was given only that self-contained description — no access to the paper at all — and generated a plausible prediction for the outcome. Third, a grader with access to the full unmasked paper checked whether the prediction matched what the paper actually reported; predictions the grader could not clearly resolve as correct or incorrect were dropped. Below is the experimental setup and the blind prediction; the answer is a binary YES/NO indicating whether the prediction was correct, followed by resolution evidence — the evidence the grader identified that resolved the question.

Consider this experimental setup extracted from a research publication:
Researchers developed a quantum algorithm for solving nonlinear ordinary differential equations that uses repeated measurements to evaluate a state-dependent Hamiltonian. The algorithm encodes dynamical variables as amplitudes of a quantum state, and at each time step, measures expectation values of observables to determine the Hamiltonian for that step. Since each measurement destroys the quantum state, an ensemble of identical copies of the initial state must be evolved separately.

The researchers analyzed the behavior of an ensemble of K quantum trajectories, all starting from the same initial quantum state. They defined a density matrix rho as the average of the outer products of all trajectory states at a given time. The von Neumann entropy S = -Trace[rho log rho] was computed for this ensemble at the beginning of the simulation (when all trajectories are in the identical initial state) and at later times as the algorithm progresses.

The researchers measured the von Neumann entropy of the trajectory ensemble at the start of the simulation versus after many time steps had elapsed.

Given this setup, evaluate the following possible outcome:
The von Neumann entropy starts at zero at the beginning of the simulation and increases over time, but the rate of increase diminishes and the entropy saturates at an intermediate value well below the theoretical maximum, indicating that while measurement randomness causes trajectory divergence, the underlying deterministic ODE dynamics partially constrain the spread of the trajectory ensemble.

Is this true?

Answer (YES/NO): NO